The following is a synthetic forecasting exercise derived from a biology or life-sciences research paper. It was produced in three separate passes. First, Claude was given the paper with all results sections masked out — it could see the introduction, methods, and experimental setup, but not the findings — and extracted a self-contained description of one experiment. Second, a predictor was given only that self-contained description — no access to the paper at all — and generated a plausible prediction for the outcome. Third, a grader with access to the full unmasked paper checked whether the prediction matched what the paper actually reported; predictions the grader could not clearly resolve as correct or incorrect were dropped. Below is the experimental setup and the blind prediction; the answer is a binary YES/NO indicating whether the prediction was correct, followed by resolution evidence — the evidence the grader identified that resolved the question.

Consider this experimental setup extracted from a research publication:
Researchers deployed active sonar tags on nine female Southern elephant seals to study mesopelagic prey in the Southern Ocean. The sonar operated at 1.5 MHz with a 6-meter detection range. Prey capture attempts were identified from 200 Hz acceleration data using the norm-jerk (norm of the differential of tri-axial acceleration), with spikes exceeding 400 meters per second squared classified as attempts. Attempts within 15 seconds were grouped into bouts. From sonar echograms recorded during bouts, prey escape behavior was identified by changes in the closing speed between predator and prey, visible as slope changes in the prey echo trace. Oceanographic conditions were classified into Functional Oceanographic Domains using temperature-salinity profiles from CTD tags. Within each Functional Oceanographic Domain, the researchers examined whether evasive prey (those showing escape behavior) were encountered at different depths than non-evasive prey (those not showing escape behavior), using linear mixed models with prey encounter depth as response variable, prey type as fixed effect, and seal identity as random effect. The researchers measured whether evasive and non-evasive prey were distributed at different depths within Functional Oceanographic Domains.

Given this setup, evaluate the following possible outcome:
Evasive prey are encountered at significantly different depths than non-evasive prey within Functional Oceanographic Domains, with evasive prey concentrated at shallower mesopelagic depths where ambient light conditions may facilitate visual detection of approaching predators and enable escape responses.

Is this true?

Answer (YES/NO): NO